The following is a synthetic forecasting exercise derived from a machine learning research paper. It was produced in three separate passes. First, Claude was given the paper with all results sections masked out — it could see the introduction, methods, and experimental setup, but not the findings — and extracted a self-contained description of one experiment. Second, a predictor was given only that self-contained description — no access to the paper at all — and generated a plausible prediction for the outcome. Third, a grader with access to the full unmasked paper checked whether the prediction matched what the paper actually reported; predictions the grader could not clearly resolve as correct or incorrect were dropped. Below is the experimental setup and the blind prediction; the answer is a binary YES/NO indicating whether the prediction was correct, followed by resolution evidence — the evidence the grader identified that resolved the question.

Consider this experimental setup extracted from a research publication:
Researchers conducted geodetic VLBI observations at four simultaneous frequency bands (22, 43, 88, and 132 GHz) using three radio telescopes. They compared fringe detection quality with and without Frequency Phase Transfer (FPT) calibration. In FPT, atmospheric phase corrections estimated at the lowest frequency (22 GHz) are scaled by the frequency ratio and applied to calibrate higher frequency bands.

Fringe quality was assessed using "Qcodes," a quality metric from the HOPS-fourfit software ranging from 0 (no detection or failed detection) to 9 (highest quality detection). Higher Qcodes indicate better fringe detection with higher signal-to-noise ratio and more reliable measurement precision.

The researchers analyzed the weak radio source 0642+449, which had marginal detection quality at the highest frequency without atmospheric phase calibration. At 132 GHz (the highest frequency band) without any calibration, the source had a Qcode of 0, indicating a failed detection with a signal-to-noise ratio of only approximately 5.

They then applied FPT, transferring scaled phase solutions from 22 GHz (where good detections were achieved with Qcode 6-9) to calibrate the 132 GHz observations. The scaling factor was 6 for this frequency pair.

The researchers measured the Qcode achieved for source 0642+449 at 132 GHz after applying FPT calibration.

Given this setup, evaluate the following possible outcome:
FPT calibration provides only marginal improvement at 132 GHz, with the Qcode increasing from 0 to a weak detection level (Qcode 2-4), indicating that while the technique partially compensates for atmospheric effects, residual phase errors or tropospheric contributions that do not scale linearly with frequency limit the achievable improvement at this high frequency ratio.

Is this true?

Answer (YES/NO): NO